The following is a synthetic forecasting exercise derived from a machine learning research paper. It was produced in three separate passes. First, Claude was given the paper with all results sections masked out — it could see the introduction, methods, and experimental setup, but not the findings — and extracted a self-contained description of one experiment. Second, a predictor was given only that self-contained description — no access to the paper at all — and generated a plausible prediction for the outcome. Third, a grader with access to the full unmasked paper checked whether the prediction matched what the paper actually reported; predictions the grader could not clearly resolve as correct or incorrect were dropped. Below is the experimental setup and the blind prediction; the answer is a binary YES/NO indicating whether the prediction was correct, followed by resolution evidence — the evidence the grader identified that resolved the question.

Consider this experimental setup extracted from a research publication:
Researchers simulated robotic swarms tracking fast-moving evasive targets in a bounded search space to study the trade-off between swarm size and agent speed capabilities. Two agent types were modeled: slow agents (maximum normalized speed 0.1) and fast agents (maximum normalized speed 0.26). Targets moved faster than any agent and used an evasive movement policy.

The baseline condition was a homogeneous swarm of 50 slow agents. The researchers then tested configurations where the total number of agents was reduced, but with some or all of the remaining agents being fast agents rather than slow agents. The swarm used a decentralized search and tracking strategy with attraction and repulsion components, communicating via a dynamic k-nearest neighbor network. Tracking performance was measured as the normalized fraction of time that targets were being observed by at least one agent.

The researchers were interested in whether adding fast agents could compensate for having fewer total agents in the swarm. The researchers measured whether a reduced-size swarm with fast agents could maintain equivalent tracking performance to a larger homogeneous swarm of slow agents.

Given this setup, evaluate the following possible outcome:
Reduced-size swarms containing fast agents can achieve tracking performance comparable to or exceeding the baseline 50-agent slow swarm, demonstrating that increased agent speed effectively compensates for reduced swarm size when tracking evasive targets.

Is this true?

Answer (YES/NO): YES